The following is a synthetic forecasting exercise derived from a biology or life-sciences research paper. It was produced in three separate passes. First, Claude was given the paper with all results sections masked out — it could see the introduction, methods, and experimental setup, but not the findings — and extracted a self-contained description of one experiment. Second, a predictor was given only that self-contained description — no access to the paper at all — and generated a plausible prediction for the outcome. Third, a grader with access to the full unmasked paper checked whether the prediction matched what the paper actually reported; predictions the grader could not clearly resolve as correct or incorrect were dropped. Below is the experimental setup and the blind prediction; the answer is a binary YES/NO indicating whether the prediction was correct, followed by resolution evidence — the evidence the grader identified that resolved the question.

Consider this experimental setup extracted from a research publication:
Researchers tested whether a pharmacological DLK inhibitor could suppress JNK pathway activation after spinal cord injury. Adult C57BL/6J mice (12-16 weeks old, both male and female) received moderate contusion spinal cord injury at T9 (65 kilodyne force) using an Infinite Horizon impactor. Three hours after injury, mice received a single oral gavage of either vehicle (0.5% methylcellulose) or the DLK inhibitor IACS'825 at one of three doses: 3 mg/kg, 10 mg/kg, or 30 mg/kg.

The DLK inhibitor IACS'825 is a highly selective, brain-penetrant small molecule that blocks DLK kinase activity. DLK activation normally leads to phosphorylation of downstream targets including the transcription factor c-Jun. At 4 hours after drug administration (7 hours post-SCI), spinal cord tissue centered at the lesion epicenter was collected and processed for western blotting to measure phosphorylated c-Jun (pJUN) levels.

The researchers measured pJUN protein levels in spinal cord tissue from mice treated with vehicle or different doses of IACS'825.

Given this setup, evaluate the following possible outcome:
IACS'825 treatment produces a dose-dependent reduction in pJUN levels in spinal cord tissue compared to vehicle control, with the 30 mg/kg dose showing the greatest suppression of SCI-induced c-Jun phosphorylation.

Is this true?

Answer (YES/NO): YES